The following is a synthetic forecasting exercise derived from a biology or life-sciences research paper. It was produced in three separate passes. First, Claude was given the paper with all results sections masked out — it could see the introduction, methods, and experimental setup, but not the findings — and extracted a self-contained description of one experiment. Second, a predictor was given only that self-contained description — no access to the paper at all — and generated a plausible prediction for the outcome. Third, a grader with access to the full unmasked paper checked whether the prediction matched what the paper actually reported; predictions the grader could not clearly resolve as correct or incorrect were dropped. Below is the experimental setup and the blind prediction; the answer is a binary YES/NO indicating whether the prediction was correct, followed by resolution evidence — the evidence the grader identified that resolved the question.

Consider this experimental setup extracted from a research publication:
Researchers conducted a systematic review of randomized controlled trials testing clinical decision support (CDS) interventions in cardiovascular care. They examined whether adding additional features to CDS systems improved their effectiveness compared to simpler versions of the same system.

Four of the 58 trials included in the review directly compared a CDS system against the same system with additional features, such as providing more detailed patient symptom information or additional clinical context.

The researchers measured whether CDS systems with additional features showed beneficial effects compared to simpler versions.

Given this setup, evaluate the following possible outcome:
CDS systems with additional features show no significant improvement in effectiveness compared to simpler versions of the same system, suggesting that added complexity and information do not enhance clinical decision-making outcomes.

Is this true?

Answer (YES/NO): YES